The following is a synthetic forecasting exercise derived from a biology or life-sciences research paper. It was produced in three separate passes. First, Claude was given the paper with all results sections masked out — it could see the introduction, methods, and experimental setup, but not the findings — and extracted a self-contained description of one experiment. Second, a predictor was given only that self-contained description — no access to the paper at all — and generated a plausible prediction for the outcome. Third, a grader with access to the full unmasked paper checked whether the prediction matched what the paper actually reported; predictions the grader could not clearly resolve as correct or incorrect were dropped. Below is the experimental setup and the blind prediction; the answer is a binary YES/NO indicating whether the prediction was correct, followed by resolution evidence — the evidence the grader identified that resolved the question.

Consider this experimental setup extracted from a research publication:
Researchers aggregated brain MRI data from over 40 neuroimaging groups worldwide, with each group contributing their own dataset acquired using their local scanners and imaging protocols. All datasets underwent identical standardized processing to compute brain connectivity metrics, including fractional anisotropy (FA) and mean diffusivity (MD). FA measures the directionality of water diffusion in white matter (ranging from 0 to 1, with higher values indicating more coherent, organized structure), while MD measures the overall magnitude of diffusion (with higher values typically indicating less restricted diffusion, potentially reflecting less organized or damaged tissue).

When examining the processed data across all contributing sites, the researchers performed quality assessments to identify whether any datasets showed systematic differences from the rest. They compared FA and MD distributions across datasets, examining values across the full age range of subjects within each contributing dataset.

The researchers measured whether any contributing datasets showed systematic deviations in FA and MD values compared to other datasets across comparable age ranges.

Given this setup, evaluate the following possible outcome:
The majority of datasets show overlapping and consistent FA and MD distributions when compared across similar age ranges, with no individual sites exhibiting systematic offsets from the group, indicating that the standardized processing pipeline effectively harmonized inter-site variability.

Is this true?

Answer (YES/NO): NO